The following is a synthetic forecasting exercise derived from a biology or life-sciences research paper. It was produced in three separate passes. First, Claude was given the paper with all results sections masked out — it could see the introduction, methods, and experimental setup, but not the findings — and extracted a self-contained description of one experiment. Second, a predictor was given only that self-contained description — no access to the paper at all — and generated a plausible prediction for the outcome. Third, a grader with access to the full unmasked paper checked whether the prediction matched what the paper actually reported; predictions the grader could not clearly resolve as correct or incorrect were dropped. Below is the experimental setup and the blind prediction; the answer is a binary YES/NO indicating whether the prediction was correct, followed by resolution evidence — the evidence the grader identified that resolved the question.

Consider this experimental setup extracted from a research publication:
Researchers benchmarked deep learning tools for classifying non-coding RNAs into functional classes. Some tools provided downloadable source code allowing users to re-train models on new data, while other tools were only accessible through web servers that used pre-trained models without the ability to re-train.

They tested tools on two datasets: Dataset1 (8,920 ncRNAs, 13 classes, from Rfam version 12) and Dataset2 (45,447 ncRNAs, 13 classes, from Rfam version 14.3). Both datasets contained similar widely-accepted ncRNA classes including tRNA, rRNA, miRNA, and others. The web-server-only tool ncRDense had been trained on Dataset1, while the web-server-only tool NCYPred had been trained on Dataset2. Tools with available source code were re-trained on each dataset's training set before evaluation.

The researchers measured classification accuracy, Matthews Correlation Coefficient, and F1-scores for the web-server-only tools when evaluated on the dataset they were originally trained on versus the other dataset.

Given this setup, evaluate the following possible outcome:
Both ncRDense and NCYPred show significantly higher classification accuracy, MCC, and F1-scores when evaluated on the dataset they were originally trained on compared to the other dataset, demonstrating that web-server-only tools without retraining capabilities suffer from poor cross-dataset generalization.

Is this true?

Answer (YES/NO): YES